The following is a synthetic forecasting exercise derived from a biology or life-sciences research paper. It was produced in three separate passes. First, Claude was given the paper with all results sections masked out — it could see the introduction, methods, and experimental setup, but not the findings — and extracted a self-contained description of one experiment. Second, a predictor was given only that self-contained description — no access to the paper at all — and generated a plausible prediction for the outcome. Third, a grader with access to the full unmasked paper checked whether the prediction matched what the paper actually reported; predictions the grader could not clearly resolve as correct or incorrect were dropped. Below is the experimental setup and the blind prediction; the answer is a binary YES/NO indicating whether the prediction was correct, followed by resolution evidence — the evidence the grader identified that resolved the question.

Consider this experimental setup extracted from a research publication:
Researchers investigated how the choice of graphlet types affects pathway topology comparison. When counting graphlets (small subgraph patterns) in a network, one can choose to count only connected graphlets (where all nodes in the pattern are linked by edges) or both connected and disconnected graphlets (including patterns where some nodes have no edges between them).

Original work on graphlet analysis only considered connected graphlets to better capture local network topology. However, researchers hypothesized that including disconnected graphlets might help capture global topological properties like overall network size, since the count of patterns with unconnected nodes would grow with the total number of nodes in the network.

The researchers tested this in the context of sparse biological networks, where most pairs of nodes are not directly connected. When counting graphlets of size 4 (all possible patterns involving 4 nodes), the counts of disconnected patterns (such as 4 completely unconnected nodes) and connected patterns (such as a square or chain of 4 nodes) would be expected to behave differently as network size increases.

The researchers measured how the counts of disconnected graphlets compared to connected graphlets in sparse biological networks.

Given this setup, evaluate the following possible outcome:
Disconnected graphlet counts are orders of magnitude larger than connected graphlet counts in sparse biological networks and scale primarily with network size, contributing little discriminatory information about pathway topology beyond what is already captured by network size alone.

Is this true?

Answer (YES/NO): NO